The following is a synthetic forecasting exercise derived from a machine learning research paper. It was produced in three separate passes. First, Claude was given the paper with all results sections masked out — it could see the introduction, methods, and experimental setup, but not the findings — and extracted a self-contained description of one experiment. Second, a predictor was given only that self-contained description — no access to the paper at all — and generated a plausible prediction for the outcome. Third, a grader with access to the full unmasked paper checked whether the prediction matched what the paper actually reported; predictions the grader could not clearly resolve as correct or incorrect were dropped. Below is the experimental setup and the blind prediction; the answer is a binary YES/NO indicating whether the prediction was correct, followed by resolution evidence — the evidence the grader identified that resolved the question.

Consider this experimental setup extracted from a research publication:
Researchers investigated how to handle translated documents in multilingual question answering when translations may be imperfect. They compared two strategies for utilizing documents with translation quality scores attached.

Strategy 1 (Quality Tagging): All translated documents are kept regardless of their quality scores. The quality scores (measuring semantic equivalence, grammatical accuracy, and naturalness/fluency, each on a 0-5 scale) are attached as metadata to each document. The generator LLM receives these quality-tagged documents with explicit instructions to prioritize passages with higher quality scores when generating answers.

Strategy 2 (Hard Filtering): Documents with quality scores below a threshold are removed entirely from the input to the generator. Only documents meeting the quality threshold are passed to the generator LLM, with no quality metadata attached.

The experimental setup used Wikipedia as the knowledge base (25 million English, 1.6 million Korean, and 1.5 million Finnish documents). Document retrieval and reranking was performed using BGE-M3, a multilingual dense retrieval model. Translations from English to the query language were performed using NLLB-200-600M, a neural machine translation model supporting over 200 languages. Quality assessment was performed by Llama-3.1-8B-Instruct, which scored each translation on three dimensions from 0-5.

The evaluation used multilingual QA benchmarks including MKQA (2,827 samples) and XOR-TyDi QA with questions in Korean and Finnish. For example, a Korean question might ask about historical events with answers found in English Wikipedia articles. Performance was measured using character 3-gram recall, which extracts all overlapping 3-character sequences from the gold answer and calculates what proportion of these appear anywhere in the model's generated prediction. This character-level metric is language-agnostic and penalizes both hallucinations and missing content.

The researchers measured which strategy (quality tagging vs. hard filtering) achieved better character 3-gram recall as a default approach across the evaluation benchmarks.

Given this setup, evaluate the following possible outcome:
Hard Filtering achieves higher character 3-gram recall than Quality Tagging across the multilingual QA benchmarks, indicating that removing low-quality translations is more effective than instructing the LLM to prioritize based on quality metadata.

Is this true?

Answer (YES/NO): NO